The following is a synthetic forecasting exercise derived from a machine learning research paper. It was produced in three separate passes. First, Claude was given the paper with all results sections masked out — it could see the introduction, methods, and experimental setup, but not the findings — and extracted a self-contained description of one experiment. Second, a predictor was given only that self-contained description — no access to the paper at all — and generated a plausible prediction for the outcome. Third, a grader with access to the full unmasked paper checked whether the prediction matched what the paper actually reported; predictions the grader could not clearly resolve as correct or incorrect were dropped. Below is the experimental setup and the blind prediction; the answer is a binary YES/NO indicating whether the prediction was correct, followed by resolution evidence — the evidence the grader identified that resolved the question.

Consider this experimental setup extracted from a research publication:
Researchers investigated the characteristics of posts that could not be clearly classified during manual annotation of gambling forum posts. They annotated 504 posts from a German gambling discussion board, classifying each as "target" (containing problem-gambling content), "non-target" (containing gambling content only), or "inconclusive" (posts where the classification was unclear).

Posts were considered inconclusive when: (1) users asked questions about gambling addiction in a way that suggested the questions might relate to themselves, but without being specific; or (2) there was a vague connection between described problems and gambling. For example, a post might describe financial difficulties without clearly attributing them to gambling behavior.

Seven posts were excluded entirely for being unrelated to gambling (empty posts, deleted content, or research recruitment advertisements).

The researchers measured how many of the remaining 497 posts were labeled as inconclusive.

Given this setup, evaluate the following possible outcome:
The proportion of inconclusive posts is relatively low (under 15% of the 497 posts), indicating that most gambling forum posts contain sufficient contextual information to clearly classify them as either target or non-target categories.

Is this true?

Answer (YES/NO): YES